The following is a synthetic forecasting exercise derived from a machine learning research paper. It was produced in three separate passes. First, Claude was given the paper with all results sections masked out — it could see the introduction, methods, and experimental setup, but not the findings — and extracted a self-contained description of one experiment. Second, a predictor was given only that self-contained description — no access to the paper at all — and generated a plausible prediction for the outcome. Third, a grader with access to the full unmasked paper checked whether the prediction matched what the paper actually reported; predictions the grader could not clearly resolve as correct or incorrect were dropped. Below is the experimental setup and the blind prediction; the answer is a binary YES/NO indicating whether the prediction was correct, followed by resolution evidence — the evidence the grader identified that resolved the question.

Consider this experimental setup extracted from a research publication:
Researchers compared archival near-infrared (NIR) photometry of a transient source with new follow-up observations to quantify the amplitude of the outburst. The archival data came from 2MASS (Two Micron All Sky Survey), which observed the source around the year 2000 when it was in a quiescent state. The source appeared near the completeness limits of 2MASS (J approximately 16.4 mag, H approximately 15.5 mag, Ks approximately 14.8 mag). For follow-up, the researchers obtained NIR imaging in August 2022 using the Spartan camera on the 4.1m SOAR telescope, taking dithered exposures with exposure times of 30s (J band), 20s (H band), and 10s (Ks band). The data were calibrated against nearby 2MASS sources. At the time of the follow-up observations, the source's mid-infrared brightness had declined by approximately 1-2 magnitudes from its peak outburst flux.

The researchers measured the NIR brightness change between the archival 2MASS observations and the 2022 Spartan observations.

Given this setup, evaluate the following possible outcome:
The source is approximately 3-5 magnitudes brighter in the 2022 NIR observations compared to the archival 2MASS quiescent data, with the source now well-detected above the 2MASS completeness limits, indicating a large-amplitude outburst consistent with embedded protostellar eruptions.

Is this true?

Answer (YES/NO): YES